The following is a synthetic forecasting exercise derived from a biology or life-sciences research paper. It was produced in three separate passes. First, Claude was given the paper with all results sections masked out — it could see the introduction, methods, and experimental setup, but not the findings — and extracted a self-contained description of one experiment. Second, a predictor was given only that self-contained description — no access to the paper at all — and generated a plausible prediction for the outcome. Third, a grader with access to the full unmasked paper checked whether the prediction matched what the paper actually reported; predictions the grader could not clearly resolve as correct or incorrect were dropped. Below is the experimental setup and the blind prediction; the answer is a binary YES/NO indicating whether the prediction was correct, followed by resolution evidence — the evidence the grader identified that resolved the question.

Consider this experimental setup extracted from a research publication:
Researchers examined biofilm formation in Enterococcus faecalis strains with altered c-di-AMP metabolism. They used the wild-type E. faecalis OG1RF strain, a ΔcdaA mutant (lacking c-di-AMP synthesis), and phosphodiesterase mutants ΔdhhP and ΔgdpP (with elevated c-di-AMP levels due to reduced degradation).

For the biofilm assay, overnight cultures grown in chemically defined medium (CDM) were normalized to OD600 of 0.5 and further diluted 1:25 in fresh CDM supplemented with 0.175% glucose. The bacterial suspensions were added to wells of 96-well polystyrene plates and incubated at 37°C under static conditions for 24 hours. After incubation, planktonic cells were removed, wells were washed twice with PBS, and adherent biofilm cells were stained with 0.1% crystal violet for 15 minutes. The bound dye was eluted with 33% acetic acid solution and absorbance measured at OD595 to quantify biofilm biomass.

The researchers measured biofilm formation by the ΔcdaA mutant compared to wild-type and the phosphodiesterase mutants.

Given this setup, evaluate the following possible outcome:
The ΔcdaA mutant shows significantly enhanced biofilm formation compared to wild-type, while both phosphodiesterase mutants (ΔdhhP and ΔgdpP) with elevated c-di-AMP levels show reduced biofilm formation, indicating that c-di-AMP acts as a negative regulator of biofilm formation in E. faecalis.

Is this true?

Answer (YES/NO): NO